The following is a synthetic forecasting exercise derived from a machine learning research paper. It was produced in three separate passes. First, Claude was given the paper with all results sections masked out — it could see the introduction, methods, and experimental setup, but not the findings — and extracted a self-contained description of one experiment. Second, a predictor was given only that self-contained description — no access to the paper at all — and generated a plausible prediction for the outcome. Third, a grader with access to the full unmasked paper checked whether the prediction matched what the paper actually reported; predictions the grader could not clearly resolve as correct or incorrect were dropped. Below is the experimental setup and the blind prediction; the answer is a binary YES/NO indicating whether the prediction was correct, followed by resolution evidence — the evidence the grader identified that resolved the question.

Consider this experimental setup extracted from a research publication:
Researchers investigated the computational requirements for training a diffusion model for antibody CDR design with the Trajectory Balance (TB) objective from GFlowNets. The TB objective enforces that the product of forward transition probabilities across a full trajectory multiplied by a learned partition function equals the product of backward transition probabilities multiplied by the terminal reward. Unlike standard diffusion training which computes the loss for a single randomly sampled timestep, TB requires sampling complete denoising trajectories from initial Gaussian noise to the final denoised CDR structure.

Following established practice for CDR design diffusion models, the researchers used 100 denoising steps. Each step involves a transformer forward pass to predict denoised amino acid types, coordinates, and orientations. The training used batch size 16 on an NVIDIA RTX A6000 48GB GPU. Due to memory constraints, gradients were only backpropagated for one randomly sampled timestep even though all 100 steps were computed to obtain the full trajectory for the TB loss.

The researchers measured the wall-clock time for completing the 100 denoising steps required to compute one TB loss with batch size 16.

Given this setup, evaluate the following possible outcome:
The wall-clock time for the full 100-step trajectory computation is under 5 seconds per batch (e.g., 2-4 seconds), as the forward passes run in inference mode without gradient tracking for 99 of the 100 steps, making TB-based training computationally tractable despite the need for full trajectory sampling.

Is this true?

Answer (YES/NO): NO